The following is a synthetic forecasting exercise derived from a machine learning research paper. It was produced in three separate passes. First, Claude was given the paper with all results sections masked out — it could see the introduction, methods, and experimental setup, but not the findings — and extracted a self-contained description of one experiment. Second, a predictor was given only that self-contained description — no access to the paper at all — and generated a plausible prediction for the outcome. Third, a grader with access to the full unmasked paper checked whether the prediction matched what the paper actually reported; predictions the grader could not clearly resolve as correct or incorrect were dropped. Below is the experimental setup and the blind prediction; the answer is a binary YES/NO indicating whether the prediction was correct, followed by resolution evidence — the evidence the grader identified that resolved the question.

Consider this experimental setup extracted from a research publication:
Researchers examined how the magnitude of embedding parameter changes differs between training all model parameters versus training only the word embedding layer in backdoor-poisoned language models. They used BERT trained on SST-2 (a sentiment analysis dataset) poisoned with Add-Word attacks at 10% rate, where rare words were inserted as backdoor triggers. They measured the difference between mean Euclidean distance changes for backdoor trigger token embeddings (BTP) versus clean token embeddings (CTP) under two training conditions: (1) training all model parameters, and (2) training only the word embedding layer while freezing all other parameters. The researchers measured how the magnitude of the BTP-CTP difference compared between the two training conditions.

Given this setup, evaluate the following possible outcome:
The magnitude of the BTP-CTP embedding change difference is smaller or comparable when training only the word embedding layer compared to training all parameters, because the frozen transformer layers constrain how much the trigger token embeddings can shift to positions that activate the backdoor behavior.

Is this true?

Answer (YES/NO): NO